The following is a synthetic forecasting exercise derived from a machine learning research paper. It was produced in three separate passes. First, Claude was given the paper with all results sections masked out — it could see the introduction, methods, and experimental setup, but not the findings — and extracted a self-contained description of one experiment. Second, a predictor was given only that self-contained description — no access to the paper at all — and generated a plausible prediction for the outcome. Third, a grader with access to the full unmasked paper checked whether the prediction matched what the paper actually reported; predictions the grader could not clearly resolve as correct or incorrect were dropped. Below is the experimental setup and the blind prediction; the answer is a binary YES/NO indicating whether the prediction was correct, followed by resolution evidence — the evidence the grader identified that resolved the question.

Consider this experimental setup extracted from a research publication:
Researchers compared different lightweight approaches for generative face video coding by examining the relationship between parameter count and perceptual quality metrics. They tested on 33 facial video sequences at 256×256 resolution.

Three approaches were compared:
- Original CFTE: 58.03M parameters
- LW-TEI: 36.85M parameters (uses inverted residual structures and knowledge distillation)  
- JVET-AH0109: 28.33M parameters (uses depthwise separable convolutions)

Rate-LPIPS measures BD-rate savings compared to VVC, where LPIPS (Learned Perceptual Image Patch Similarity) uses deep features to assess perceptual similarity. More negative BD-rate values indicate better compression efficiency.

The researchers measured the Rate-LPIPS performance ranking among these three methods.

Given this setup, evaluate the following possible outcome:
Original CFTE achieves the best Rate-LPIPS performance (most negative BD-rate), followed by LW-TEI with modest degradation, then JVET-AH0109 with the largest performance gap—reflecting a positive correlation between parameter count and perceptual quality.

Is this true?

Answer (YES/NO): YES